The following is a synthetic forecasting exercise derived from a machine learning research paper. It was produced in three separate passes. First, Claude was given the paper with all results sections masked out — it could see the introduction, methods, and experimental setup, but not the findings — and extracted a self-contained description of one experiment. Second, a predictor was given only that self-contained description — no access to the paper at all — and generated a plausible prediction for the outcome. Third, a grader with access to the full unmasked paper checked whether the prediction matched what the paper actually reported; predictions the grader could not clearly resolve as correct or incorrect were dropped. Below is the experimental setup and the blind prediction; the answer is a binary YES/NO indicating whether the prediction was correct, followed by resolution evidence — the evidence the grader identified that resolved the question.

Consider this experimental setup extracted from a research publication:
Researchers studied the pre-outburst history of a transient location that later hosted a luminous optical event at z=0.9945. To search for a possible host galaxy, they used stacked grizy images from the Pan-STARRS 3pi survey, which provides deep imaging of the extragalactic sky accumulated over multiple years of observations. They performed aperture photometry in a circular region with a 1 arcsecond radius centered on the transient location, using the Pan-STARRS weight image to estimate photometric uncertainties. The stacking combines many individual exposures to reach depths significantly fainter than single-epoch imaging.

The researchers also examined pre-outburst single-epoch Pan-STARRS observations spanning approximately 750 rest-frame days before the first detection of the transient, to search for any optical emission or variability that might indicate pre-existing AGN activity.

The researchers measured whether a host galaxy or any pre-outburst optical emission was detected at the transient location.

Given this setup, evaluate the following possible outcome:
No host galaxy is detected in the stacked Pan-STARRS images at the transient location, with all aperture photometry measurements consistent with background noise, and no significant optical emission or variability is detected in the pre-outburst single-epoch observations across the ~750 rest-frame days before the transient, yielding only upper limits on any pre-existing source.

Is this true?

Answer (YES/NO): YES